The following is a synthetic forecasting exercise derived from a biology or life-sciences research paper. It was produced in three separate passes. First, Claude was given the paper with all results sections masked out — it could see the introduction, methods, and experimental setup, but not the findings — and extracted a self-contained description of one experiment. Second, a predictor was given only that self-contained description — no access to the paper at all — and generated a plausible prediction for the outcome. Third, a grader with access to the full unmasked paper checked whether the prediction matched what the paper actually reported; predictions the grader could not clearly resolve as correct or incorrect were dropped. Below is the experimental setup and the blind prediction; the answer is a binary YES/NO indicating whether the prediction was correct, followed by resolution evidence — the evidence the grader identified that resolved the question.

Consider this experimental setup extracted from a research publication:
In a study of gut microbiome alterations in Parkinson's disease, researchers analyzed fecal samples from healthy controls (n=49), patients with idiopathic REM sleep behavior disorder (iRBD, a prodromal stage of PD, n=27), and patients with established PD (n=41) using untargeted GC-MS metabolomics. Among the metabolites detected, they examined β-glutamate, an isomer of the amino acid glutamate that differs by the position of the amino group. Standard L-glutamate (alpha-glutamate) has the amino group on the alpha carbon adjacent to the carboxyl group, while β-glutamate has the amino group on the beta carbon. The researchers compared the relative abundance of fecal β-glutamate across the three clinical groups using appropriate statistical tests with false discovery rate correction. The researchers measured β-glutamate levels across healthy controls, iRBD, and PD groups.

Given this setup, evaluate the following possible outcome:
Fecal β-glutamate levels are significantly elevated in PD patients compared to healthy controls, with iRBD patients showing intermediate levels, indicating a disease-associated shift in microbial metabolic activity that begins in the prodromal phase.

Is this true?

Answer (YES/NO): YES